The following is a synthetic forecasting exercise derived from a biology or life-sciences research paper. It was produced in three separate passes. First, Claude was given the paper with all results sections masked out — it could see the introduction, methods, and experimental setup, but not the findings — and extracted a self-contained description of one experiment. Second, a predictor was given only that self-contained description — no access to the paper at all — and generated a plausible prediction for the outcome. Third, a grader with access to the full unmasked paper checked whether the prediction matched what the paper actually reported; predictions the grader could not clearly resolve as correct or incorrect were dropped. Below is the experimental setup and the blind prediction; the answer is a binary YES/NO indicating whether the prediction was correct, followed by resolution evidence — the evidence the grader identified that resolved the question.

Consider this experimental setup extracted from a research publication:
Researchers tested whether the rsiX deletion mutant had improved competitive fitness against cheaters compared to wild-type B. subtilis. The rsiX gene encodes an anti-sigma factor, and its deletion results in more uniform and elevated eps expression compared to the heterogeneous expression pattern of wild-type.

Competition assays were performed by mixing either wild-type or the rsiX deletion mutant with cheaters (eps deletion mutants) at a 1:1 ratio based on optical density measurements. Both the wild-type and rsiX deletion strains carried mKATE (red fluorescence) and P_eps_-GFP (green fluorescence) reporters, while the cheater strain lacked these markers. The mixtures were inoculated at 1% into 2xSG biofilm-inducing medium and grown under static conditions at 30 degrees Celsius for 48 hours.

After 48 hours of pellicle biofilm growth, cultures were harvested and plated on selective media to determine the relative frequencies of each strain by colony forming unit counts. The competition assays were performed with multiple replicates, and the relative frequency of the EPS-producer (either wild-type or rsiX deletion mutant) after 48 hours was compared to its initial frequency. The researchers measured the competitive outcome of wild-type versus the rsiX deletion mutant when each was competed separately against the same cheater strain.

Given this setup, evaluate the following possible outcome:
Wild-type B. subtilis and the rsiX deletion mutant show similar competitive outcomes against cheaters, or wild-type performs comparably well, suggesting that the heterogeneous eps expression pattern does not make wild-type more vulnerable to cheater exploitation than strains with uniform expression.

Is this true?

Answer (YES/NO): NO